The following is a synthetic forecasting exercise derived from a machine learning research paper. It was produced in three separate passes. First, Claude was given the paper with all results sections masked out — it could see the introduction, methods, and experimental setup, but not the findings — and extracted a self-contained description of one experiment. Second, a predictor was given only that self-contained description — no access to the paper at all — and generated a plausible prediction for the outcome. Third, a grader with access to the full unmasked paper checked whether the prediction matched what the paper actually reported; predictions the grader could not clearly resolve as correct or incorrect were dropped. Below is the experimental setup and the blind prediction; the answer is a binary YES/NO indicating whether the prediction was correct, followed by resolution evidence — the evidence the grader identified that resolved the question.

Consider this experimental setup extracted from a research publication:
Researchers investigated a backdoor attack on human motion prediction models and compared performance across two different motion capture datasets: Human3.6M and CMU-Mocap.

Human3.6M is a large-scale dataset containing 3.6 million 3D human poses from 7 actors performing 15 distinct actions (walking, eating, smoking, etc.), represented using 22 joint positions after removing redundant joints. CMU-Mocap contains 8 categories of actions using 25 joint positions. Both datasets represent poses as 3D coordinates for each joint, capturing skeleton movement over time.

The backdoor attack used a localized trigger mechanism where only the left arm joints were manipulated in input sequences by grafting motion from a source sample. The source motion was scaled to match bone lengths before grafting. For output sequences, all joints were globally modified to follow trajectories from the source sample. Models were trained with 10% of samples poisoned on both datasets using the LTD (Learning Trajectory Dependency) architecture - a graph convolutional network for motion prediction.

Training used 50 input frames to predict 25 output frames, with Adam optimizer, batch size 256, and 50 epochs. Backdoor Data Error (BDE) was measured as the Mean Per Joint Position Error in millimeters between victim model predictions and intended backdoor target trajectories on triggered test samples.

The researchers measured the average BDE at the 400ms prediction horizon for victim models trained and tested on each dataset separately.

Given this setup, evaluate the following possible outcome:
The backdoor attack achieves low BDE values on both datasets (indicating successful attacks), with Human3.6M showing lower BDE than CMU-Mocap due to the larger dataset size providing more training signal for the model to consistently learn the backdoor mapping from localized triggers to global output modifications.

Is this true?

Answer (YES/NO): YES